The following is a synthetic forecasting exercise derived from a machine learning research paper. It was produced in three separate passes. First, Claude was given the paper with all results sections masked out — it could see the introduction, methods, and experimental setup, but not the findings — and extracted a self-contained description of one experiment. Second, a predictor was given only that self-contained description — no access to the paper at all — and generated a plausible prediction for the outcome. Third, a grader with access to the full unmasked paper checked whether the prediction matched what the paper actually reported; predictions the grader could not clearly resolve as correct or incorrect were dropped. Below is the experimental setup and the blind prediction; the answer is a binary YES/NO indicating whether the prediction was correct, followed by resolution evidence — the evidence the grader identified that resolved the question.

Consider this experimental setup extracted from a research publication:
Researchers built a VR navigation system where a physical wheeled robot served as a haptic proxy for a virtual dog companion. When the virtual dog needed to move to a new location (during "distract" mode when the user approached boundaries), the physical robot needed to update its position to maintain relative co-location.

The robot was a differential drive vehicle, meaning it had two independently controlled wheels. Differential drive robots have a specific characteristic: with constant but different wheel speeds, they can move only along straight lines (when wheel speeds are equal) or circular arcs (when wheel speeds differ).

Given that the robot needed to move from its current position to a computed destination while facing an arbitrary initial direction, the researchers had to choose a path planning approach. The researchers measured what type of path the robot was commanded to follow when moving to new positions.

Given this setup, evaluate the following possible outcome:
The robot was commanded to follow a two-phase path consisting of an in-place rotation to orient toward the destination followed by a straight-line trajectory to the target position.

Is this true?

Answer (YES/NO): NO